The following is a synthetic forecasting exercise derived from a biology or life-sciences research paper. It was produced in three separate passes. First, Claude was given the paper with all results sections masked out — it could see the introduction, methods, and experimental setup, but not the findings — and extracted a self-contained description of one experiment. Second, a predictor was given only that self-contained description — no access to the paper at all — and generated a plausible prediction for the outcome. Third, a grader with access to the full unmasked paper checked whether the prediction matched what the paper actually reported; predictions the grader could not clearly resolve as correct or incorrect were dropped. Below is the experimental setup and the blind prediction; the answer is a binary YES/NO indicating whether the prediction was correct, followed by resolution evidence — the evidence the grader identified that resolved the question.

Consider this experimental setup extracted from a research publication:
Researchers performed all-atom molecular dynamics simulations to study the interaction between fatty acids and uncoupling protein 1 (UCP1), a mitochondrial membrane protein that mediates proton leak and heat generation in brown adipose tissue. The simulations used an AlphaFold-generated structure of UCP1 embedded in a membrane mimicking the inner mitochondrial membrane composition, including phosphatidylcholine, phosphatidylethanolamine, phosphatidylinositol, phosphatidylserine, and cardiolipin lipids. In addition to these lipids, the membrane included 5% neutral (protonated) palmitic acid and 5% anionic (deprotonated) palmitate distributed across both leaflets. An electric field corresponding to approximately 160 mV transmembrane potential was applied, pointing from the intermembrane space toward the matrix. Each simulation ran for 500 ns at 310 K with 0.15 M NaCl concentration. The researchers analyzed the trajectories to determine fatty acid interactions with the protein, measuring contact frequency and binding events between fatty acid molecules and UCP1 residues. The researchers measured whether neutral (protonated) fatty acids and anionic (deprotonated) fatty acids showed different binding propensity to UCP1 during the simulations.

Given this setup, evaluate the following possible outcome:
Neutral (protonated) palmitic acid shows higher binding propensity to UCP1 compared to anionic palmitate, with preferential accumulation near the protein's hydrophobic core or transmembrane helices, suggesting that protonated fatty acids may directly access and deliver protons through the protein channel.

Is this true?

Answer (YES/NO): NO